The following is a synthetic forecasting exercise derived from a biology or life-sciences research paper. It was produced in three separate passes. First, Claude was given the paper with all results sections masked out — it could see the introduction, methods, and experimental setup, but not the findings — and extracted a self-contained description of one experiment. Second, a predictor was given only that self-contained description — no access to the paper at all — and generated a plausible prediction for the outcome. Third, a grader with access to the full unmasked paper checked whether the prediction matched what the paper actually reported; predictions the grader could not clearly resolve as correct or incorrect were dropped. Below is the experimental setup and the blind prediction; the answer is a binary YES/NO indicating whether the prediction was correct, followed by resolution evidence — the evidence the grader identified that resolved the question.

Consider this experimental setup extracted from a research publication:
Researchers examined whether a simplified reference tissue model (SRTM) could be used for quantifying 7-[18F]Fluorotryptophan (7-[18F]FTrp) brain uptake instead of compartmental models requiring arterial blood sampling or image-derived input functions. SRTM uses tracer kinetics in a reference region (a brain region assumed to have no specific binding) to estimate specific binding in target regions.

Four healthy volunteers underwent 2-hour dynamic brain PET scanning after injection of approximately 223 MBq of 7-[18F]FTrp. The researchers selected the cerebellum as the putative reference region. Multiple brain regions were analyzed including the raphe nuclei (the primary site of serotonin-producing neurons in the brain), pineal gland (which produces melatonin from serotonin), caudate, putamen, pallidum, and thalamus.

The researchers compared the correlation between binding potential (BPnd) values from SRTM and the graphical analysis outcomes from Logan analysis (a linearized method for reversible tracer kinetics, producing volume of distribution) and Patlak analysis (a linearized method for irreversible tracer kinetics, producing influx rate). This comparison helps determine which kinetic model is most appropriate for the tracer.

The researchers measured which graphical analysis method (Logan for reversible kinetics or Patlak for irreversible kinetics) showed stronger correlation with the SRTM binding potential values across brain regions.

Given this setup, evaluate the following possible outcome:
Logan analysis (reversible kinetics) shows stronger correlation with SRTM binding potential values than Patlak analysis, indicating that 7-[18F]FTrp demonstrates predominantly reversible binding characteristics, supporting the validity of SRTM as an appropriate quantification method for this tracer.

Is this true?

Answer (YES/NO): NO